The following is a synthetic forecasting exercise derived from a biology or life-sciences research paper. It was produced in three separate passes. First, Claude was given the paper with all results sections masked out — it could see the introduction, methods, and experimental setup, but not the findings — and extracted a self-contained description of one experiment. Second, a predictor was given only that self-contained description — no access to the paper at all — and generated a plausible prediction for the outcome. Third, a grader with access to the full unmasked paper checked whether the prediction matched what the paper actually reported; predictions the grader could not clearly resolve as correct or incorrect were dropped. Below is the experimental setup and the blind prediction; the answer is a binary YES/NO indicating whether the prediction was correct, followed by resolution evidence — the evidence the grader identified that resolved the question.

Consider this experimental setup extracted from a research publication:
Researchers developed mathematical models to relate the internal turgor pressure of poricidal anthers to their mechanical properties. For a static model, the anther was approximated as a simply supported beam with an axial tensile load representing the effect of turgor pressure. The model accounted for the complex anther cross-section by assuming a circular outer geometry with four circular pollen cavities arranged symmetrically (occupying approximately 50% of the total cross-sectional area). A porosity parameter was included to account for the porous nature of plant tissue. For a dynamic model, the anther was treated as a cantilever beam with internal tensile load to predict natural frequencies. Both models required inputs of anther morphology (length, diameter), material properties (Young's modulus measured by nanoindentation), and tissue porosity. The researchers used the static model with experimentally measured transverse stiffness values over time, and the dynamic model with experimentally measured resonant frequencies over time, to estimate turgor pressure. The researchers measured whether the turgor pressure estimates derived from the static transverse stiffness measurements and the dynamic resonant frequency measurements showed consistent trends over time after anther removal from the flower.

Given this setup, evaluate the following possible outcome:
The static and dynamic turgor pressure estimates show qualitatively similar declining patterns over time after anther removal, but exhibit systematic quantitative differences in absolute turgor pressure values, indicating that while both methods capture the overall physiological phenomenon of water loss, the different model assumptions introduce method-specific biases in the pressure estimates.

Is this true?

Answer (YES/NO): NO